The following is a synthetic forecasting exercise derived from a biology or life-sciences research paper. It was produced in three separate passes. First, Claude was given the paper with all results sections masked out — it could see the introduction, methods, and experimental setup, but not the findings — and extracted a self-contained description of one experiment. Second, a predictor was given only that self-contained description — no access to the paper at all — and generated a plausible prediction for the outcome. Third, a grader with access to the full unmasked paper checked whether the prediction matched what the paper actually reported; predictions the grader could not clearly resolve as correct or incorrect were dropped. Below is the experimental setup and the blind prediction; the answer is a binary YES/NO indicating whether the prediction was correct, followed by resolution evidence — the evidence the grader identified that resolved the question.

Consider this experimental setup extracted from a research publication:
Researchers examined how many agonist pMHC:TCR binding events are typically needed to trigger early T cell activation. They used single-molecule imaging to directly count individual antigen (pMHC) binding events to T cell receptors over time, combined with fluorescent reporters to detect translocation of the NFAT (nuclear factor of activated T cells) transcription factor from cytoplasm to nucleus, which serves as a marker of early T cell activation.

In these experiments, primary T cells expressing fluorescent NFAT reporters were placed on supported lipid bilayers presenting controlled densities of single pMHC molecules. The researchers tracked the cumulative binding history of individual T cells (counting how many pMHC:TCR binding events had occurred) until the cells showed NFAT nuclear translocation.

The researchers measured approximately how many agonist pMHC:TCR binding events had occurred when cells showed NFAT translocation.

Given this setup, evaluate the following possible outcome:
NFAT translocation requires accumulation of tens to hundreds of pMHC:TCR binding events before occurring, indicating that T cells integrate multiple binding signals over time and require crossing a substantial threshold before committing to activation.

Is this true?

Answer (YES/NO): YES